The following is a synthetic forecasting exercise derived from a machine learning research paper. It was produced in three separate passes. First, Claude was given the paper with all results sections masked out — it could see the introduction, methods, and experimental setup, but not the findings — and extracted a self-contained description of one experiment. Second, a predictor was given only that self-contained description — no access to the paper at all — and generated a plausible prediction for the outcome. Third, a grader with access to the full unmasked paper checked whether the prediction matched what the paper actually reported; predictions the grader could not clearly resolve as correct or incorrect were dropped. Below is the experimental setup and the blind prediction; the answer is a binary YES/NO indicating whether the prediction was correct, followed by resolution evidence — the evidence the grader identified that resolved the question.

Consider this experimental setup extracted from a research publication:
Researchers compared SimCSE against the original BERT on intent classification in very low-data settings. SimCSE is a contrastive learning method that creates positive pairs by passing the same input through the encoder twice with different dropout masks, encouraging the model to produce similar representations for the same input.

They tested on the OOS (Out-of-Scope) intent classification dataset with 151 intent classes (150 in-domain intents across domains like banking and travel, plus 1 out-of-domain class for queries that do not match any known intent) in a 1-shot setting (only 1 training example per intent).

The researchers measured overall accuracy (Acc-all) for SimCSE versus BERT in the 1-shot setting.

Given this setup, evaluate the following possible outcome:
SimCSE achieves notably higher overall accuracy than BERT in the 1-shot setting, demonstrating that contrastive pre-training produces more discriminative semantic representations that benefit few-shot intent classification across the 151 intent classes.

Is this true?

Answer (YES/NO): NO